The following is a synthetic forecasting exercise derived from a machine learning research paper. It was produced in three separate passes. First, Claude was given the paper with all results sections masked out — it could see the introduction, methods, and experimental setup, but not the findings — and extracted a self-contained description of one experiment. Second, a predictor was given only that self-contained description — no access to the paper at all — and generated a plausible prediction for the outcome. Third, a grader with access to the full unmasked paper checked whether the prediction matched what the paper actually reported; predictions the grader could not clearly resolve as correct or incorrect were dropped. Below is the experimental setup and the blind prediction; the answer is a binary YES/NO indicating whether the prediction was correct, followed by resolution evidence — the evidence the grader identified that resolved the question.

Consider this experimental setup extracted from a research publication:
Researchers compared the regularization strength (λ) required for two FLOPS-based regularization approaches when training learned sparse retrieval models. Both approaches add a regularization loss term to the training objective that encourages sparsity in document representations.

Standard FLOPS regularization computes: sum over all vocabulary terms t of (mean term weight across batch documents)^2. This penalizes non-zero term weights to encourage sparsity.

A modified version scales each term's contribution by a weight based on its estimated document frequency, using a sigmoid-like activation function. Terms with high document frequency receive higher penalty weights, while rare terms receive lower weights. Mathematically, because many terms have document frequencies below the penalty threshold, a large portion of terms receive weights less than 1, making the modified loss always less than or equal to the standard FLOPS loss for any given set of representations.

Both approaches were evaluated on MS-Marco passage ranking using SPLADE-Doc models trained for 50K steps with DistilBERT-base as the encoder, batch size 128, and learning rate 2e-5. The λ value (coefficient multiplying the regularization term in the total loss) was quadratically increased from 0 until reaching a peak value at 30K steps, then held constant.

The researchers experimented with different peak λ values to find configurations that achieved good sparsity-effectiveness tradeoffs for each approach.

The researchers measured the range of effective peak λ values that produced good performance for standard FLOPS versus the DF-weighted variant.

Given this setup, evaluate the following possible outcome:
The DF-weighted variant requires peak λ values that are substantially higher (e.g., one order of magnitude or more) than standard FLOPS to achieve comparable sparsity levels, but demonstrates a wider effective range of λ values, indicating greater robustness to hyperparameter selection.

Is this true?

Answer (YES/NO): YES